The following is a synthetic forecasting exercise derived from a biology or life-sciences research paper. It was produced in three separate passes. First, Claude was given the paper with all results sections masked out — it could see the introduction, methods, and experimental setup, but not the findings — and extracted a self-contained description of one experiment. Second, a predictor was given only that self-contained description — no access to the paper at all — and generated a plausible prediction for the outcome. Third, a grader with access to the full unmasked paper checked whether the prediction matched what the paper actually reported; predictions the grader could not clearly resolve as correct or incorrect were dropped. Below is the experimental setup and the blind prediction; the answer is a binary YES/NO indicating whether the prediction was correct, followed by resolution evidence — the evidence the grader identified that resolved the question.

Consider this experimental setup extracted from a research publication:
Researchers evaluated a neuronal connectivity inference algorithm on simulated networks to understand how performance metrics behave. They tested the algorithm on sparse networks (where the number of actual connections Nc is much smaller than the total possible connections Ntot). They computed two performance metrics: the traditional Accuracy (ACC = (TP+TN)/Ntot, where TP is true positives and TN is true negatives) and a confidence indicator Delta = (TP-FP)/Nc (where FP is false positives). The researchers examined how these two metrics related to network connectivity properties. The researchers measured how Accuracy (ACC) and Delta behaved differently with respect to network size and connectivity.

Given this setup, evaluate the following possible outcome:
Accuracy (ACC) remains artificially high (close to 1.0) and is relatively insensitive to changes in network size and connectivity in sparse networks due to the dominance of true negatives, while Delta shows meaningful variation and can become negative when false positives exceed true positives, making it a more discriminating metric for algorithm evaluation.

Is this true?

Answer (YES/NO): NO